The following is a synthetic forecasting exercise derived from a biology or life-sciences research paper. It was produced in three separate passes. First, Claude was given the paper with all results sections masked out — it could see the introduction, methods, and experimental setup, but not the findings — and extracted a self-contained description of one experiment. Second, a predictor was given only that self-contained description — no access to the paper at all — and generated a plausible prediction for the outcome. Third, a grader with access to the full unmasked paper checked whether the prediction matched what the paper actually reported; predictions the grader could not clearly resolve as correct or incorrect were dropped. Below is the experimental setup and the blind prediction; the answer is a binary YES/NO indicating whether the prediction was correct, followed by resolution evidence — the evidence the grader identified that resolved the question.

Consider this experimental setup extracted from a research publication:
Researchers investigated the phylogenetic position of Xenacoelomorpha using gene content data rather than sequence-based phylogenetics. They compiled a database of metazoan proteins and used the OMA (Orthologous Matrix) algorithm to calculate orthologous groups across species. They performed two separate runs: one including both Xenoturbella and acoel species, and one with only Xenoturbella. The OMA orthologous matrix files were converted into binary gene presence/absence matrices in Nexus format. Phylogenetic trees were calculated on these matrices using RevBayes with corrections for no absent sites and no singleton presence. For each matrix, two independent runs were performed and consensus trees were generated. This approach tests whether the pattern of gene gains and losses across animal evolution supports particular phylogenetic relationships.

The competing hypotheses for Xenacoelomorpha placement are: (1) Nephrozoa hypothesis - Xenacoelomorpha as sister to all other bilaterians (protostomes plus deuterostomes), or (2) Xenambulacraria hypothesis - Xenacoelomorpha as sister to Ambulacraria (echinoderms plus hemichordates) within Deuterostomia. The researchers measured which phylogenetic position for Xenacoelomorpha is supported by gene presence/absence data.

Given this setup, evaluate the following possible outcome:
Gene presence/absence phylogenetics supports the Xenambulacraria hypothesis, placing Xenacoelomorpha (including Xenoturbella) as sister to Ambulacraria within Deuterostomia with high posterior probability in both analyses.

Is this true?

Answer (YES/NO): NO